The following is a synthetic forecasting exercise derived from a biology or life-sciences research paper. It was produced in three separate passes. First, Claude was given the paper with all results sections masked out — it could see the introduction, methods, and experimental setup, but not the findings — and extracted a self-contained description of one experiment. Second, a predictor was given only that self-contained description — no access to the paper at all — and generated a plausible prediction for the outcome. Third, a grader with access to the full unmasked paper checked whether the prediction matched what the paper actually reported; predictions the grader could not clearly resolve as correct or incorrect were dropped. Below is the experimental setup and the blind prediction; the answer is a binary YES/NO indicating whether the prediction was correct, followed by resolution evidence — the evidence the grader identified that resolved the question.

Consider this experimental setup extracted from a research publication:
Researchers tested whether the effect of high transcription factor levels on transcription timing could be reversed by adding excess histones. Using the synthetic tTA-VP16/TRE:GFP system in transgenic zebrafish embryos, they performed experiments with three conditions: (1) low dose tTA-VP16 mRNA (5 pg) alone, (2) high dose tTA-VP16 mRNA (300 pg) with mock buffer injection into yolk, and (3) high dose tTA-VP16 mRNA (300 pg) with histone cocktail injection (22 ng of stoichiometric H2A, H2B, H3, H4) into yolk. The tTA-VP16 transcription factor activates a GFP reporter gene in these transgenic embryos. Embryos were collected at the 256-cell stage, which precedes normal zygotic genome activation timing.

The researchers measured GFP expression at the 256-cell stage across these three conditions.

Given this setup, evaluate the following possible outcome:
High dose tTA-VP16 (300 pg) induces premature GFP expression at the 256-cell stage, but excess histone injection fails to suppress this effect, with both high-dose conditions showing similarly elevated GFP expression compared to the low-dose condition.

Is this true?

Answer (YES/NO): NO